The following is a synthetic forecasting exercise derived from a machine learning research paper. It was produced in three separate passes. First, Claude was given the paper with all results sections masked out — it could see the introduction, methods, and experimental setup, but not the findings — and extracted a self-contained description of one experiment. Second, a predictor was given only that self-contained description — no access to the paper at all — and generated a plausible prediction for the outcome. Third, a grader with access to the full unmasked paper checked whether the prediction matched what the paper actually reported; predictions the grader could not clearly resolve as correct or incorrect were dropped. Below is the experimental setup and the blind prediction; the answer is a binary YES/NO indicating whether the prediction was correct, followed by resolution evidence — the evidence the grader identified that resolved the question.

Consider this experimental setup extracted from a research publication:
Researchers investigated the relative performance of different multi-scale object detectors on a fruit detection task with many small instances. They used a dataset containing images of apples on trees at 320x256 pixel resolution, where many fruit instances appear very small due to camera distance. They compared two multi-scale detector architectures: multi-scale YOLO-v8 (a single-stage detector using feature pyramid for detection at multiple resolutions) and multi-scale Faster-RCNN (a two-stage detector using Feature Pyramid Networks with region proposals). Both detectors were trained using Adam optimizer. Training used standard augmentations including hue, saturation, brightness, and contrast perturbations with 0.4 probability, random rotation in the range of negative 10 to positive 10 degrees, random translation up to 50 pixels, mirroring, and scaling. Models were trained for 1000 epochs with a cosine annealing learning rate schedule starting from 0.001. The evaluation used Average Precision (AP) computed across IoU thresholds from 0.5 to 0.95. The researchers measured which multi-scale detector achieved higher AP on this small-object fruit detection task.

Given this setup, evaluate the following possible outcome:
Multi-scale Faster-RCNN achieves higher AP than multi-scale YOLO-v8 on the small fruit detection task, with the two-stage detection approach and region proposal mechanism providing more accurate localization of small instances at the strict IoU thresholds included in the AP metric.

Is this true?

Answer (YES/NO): NO